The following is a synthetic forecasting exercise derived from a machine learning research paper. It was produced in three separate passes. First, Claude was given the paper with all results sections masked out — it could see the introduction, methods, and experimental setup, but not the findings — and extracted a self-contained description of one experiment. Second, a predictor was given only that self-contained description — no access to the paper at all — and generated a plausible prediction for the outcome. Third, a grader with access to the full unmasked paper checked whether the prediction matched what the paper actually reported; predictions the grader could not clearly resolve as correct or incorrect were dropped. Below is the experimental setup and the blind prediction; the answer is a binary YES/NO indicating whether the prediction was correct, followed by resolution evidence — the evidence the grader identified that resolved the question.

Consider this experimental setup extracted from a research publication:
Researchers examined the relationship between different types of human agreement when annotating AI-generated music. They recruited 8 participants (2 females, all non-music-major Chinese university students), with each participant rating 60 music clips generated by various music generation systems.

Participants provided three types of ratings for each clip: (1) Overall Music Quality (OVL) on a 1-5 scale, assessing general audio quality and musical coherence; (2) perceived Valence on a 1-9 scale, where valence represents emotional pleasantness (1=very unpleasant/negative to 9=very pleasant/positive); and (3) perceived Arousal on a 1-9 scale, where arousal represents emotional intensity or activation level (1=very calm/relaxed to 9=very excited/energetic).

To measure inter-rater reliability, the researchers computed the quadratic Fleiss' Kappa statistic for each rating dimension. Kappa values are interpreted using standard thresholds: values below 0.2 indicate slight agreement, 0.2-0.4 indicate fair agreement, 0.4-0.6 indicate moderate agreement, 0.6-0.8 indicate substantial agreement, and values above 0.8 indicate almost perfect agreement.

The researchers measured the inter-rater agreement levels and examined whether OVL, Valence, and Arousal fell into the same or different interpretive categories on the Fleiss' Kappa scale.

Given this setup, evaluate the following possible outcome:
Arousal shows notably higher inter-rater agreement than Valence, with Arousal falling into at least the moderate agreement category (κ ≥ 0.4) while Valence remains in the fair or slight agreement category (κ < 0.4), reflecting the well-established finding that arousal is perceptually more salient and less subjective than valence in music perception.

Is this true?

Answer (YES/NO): NO